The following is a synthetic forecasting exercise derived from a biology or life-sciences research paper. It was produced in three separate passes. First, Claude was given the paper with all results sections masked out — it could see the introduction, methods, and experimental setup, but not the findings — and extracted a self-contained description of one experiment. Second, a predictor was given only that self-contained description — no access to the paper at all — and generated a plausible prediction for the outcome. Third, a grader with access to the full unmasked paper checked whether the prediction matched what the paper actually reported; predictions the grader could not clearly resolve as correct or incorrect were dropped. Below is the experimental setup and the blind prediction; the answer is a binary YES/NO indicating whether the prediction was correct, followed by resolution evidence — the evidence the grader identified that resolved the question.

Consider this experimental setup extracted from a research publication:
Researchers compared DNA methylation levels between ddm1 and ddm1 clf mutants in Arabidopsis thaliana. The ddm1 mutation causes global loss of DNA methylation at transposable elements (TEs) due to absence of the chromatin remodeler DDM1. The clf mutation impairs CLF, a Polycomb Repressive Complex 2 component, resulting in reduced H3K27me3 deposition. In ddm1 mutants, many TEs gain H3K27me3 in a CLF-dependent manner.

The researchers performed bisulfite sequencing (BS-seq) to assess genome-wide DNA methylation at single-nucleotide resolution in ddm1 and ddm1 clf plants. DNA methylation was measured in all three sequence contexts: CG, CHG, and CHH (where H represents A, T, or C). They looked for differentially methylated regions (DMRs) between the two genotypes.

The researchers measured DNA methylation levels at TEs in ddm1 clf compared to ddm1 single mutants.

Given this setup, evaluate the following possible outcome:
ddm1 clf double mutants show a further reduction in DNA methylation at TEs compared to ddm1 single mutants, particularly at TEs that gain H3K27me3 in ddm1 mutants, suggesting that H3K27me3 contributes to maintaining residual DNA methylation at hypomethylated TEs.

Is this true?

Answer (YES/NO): NO